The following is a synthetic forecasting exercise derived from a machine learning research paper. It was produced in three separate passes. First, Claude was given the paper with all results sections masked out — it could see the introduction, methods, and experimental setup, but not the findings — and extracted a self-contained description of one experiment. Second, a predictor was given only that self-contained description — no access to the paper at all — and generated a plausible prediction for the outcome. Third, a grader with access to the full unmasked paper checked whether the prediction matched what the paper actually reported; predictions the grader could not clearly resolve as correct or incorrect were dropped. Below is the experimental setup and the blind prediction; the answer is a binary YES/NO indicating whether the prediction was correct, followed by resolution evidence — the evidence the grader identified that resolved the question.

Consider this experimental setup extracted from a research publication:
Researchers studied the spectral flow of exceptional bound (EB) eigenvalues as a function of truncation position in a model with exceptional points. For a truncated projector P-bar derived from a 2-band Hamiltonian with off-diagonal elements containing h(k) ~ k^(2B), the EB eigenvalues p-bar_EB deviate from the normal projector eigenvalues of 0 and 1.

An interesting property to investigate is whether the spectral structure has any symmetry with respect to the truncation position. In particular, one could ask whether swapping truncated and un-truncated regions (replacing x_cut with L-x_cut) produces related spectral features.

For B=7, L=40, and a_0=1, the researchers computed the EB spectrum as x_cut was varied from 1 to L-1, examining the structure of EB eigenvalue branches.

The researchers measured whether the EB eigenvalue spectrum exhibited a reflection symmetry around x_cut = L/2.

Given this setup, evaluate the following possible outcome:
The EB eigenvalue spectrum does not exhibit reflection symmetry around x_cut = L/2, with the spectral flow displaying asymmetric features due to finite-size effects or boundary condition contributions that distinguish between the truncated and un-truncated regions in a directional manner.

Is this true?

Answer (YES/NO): NO